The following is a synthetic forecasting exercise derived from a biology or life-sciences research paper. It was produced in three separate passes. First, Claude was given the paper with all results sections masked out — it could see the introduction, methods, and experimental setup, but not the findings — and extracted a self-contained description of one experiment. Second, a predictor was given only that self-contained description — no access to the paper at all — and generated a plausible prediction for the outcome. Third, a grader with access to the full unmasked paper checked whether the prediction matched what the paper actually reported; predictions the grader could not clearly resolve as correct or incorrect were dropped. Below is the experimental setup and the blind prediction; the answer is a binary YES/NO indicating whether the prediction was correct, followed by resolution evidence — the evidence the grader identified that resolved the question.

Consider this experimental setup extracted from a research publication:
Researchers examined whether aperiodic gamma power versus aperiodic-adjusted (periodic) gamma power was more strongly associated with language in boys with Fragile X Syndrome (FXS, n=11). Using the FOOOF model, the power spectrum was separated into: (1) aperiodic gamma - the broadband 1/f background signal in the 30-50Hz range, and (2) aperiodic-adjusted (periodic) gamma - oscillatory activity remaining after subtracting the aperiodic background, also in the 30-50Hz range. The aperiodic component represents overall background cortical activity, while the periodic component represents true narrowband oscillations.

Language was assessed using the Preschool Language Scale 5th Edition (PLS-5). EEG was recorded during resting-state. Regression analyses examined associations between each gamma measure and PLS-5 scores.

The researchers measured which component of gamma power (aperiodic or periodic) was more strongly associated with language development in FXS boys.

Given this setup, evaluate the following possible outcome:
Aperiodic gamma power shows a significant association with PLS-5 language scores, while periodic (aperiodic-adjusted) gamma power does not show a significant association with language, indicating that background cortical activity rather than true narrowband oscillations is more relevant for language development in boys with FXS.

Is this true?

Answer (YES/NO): YES